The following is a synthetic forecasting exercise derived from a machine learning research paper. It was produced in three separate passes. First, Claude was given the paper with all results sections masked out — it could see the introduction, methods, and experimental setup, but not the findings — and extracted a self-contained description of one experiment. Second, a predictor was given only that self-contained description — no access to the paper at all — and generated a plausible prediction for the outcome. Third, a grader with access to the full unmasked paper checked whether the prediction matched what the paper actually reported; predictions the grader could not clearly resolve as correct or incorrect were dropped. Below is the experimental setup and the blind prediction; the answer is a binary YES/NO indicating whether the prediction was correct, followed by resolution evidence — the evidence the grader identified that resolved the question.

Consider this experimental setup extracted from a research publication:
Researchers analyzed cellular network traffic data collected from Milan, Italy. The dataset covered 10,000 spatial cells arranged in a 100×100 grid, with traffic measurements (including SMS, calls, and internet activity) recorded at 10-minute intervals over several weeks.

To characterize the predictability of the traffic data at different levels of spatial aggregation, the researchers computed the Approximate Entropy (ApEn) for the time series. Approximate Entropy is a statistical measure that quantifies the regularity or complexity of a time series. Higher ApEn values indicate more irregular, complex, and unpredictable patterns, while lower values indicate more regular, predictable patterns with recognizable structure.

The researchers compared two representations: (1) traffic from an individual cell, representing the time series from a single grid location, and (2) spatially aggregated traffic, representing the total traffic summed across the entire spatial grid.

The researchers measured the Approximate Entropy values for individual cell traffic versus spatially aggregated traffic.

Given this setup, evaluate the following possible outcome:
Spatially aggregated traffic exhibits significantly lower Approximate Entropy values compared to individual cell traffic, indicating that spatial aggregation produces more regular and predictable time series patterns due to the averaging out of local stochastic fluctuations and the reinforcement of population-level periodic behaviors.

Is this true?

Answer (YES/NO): YES